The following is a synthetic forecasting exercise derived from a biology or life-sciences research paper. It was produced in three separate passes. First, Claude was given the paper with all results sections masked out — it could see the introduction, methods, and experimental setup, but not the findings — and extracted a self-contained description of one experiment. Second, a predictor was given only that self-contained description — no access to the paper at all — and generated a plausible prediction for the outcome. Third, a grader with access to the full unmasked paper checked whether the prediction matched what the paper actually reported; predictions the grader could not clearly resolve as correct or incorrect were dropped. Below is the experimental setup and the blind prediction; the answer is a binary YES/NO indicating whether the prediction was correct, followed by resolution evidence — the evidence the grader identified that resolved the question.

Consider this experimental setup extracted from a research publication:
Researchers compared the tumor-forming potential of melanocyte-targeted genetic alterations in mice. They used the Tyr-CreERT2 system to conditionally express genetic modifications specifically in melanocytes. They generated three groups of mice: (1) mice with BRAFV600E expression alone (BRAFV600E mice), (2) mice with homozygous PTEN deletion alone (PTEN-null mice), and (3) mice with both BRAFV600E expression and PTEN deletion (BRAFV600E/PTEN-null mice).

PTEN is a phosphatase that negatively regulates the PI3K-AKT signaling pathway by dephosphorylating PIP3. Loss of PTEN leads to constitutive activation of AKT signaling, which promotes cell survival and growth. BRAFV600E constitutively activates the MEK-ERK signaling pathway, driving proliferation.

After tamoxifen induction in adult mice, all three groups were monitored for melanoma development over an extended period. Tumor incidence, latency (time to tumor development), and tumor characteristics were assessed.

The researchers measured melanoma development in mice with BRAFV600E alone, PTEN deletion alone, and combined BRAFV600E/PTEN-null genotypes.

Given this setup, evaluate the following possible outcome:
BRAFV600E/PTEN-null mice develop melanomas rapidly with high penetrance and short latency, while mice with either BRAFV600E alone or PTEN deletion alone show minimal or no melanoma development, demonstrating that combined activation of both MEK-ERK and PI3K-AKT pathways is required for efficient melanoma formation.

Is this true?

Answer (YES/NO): YES